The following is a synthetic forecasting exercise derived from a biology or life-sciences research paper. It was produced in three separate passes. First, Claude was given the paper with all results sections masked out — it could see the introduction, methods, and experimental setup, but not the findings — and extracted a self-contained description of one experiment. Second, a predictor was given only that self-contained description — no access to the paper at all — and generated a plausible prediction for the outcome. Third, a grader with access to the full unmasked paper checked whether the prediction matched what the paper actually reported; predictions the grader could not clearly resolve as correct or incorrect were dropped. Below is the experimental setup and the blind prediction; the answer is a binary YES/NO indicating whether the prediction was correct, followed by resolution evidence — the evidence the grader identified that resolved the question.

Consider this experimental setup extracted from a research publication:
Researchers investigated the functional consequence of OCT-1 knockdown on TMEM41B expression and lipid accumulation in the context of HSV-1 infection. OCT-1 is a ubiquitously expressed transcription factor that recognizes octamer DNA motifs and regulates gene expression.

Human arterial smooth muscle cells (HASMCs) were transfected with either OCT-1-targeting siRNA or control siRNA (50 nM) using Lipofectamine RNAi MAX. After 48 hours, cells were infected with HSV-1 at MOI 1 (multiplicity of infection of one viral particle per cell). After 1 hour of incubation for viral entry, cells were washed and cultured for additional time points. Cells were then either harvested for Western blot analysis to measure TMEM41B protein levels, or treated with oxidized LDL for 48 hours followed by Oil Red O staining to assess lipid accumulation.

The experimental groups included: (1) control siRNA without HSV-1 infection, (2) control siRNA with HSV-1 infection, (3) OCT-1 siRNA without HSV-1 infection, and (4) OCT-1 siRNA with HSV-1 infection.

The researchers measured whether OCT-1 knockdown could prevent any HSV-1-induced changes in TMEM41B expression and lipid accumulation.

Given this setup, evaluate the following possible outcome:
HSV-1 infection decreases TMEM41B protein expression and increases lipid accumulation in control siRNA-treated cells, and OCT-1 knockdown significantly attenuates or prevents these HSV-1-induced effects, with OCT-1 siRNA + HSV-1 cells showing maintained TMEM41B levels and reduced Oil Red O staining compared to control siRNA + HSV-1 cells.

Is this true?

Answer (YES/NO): NO